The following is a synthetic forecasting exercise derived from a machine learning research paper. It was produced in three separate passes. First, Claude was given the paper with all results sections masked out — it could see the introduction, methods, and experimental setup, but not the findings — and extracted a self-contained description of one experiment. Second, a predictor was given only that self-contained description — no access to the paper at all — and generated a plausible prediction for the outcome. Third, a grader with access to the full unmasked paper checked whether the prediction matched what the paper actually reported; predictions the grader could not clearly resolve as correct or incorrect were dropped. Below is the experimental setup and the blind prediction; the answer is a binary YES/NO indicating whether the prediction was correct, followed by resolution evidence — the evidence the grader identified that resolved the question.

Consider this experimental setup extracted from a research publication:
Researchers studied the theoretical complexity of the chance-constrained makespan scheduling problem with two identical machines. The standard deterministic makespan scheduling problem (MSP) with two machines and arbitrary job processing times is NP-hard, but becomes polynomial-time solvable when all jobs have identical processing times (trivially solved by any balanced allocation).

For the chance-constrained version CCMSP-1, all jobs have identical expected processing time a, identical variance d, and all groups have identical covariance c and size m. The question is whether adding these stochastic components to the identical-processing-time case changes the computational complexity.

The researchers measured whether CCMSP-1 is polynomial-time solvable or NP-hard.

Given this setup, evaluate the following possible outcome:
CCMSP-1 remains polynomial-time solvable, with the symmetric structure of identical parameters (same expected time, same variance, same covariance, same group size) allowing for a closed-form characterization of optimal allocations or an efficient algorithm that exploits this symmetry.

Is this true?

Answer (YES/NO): YES